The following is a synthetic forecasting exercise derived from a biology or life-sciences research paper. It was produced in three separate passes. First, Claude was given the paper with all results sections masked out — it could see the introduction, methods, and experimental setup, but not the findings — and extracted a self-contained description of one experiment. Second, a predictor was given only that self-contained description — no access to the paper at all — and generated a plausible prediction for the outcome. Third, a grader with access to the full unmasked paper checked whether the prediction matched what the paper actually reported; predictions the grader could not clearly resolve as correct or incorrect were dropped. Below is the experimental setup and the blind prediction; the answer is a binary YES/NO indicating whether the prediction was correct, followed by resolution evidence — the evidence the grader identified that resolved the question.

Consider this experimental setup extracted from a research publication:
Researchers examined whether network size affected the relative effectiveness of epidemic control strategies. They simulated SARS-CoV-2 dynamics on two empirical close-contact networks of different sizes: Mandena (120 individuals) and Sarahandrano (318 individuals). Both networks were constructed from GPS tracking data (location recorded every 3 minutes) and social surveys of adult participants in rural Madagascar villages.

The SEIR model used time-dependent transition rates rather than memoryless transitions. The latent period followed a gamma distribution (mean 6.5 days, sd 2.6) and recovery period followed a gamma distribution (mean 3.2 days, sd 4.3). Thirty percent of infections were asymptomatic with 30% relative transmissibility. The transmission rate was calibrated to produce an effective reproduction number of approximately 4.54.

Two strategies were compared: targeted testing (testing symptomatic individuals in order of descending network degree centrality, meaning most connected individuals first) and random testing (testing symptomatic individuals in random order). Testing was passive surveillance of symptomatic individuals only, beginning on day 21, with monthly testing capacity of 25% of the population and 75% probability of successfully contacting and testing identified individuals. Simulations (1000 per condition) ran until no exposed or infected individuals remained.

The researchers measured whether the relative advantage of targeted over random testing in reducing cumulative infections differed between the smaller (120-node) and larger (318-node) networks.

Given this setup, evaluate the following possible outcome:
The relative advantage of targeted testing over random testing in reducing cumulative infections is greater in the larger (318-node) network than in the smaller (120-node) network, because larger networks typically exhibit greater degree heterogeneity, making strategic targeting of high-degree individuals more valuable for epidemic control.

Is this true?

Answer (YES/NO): NO